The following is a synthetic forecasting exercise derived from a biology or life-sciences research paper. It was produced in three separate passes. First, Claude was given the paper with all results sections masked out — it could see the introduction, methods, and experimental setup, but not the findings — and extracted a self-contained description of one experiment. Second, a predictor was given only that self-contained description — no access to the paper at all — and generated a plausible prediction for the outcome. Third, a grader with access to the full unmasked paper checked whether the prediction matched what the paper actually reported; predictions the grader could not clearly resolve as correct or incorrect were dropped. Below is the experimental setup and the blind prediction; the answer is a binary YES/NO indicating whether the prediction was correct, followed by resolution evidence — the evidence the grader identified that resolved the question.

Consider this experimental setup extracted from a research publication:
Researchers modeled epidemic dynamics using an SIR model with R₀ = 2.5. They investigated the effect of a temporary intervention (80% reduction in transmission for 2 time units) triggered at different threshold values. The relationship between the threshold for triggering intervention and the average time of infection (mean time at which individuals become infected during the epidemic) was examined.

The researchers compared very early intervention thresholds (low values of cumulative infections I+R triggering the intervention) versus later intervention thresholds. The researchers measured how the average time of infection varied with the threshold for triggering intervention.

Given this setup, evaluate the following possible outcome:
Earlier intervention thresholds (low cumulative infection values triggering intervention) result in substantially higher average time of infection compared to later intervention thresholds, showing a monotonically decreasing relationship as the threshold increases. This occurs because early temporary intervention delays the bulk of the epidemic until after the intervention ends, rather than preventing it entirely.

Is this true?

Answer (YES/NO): YES